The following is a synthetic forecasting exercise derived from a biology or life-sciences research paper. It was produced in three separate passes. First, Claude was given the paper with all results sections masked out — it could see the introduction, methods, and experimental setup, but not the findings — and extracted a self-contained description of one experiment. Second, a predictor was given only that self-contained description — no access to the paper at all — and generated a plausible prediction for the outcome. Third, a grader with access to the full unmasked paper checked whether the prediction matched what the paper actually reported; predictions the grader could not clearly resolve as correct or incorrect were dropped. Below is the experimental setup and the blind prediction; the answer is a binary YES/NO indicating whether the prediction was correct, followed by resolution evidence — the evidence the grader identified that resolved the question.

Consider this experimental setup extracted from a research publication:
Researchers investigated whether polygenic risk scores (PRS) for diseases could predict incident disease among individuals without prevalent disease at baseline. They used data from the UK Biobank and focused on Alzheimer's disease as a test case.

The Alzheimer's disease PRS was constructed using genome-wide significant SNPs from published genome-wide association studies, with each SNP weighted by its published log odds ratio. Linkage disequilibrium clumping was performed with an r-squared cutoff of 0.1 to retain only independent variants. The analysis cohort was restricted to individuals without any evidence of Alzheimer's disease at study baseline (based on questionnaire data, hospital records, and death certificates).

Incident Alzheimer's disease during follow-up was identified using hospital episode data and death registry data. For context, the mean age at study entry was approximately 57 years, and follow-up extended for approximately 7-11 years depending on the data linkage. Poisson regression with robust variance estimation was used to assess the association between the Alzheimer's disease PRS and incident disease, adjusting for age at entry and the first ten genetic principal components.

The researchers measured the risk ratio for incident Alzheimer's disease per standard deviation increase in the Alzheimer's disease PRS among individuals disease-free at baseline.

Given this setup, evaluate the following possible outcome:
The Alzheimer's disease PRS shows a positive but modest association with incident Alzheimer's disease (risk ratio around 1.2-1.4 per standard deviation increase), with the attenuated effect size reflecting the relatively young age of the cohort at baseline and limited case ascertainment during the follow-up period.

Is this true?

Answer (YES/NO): NO